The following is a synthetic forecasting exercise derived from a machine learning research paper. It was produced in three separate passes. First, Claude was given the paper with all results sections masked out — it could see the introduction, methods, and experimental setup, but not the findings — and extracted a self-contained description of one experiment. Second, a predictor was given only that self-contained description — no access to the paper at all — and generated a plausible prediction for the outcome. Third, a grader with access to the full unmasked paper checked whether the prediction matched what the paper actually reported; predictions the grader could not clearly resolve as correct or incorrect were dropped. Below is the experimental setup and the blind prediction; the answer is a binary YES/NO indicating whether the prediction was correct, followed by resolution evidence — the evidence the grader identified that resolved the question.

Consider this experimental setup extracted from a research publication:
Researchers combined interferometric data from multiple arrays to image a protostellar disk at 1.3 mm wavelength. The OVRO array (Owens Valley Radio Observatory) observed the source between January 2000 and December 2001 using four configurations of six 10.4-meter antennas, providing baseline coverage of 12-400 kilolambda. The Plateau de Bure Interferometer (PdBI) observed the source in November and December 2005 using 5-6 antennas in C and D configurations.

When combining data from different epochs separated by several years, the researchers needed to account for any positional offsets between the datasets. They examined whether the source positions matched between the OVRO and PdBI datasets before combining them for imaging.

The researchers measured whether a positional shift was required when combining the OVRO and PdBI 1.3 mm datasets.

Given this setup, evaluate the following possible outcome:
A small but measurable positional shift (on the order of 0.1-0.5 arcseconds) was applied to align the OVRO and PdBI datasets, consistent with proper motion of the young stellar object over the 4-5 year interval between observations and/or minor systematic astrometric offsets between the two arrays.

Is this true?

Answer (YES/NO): YES